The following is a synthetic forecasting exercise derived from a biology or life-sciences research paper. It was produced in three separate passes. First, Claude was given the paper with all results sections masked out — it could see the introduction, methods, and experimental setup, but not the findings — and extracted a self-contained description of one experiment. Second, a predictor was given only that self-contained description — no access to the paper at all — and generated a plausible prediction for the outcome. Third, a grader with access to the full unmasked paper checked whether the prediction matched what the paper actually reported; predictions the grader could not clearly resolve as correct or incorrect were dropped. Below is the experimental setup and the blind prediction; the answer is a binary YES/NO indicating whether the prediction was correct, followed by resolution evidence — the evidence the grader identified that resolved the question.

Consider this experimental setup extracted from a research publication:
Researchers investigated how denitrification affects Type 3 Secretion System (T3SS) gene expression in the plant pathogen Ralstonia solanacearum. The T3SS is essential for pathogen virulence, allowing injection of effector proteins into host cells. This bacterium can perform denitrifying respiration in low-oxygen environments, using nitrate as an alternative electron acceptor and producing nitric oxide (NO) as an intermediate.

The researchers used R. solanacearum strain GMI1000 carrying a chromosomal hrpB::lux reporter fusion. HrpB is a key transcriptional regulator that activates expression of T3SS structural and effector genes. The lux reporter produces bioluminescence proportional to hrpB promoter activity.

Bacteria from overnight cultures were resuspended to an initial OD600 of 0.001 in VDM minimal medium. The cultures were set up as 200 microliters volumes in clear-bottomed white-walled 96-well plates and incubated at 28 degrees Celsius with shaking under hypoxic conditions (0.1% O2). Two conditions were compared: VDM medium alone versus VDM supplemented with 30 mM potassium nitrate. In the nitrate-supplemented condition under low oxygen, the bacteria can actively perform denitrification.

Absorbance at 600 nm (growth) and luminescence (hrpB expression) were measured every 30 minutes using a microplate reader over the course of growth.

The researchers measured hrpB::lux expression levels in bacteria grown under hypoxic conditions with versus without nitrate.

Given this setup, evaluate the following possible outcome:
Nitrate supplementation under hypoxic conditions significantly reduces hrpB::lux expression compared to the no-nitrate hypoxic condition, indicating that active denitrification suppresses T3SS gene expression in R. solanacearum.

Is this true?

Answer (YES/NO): NO